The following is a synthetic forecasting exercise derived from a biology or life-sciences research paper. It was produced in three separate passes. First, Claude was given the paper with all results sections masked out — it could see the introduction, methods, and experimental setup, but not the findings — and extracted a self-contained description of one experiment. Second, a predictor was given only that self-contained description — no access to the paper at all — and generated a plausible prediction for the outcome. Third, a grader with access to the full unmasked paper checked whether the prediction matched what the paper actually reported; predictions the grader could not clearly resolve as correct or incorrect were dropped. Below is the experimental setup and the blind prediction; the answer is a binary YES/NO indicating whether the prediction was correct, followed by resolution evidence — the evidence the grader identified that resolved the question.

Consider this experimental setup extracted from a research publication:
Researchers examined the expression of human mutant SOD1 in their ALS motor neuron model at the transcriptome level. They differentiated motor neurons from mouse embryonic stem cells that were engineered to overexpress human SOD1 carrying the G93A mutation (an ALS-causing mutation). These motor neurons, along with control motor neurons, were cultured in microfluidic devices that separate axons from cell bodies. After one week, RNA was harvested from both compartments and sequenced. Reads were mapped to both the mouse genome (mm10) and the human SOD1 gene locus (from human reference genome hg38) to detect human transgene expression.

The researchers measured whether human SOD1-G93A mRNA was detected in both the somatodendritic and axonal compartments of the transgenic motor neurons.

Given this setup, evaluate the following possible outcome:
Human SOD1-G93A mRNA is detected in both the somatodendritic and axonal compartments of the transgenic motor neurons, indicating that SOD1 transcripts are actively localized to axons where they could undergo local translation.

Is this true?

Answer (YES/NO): YES